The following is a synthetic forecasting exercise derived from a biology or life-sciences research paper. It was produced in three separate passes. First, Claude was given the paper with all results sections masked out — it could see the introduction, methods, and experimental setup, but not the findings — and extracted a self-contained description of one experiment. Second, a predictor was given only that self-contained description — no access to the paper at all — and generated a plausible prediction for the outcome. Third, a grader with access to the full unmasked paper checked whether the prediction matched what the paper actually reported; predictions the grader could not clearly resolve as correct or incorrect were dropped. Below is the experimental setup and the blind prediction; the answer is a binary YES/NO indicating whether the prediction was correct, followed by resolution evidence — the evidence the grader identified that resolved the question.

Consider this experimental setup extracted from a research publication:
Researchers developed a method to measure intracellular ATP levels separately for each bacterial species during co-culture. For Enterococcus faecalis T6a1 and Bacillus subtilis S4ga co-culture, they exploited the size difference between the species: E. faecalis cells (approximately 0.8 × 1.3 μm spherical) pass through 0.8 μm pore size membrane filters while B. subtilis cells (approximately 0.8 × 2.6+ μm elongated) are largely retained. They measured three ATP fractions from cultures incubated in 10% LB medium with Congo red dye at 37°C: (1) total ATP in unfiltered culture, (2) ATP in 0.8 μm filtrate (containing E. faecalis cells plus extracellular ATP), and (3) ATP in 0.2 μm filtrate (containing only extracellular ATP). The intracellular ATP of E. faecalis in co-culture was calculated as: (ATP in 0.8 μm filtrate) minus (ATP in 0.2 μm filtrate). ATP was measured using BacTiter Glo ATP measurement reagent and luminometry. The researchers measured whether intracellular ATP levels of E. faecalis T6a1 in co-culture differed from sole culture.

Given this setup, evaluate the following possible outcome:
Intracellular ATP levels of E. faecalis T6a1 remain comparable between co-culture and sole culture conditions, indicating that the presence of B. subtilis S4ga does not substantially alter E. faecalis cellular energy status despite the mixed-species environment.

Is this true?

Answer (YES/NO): NO